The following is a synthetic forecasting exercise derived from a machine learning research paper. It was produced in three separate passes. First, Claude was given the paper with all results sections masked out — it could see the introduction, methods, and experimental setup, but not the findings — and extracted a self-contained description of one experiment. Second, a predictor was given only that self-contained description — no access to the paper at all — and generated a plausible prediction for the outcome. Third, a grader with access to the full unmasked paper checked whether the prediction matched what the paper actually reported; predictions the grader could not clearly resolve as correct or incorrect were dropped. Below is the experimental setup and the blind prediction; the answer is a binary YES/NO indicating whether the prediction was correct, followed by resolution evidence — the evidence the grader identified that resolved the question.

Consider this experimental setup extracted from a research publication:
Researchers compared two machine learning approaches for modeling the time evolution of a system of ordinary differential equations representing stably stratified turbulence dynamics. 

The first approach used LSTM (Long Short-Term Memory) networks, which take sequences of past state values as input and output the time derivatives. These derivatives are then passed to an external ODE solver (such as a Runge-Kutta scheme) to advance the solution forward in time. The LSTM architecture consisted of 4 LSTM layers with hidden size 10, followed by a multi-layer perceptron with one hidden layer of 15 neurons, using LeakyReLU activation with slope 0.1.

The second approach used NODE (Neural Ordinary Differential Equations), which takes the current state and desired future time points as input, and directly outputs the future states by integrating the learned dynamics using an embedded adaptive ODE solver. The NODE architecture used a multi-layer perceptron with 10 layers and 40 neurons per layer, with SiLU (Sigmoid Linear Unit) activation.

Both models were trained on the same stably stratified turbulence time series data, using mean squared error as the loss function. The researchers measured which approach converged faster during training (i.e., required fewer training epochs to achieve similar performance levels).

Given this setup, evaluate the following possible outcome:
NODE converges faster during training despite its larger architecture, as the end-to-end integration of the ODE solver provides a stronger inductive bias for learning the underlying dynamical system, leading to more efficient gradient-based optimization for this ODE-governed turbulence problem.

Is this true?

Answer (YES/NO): YES